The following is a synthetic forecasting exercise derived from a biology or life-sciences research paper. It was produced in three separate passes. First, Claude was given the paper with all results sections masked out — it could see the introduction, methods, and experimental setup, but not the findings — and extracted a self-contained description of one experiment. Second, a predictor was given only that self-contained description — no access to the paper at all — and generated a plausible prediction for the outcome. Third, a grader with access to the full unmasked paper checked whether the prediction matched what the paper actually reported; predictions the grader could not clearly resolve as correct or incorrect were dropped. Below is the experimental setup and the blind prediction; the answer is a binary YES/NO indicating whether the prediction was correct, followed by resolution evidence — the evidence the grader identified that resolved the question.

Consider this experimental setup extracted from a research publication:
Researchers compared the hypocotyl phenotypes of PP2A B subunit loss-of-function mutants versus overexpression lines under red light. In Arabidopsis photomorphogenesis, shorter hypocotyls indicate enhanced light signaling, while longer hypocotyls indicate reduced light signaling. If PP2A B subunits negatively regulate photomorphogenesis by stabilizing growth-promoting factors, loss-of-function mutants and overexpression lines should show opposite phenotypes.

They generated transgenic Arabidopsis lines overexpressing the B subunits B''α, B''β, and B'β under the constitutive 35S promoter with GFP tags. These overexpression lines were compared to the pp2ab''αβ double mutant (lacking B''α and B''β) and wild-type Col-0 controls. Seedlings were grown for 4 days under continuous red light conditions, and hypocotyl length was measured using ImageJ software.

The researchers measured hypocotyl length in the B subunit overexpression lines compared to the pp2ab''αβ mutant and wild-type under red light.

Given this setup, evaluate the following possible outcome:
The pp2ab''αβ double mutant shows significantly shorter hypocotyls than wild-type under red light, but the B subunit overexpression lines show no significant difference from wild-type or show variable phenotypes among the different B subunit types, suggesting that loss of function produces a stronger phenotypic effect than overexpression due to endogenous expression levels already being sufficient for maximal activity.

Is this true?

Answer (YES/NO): NO